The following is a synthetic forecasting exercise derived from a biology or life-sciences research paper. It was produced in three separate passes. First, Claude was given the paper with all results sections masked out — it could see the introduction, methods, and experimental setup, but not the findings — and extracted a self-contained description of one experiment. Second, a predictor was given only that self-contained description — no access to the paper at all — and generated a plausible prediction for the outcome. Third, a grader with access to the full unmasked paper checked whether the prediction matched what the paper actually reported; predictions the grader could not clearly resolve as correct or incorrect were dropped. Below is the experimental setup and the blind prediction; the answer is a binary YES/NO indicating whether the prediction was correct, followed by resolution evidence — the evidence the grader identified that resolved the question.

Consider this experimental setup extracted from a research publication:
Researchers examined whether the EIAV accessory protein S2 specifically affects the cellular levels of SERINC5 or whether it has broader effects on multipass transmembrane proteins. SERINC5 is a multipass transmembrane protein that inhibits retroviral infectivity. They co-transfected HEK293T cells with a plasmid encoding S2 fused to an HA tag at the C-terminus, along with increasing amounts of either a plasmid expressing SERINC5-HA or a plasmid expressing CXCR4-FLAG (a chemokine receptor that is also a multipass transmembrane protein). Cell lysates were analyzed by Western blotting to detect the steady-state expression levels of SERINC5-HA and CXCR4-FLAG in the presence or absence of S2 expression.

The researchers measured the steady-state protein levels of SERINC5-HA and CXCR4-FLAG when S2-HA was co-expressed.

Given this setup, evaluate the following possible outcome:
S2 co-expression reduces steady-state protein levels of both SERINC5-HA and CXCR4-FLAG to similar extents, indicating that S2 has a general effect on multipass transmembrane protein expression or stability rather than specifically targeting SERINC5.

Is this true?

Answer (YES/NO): NO